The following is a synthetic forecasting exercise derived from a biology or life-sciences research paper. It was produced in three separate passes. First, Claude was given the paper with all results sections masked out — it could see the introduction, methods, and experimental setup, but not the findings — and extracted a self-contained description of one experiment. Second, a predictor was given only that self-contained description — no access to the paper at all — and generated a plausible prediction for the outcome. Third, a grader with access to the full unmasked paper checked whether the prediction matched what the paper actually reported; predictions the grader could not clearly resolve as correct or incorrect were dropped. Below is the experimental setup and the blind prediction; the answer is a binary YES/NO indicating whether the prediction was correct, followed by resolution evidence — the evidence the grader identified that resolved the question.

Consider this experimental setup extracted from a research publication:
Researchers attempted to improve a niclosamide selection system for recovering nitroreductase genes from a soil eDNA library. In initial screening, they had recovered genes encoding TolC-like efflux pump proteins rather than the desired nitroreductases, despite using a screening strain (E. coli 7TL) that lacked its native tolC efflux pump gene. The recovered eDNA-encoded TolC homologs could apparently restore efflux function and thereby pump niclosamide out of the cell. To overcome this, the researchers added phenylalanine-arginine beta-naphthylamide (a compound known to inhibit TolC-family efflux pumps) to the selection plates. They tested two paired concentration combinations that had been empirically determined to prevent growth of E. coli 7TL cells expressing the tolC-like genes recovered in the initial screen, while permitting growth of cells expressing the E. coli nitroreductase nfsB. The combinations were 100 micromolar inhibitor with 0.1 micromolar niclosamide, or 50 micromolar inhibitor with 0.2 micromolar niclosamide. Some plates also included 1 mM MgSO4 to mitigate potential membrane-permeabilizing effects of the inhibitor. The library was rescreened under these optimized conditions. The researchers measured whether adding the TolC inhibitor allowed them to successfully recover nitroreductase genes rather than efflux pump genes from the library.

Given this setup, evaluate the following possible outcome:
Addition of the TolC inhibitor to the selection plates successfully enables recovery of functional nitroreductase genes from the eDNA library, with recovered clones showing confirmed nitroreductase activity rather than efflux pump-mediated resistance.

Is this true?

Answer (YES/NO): NO